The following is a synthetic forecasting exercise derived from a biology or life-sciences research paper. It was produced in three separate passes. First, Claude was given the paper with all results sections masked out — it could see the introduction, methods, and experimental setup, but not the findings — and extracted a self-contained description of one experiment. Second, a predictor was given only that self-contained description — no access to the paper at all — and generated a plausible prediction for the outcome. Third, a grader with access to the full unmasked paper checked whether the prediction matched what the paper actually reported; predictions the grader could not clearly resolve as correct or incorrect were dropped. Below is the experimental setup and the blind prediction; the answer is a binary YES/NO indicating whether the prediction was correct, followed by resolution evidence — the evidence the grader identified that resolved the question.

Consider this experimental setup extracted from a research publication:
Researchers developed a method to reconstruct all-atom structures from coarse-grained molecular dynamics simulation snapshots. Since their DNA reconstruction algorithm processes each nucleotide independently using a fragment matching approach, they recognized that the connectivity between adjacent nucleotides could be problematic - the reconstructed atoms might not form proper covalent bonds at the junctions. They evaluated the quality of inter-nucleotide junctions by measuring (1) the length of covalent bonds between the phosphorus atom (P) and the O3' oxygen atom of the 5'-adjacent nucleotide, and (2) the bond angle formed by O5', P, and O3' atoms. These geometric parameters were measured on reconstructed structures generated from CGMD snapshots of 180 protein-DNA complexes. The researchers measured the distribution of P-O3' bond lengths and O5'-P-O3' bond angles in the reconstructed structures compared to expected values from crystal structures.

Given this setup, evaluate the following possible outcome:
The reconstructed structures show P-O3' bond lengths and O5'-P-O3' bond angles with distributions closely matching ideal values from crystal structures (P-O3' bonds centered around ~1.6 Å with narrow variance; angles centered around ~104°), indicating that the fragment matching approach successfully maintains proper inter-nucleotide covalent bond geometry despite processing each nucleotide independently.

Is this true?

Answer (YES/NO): NO